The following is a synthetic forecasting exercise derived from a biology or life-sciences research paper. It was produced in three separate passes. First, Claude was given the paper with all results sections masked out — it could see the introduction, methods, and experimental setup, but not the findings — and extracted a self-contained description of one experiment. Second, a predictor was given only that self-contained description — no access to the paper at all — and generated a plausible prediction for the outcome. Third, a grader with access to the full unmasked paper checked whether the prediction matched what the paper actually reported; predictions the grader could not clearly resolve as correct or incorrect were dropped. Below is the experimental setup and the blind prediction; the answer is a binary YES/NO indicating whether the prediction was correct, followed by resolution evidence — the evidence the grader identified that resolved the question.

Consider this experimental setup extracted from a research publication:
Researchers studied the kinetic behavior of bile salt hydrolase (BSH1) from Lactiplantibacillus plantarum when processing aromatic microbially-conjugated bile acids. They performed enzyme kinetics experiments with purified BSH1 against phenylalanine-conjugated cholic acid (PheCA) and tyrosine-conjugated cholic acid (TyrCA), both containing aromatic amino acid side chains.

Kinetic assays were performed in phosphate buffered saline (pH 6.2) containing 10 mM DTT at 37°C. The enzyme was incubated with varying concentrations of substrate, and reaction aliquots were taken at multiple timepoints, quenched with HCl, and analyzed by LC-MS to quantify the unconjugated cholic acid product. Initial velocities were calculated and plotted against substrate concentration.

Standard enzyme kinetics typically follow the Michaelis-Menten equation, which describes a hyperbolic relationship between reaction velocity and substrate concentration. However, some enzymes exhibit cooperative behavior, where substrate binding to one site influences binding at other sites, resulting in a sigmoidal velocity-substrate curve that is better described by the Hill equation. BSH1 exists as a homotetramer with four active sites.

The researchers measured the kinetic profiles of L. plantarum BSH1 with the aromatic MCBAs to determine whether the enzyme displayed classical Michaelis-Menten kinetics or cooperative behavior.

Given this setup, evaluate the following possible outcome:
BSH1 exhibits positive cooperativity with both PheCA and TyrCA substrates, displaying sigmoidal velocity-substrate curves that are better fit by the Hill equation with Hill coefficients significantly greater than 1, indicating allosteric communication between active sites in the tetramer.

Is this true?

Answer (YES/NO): YES